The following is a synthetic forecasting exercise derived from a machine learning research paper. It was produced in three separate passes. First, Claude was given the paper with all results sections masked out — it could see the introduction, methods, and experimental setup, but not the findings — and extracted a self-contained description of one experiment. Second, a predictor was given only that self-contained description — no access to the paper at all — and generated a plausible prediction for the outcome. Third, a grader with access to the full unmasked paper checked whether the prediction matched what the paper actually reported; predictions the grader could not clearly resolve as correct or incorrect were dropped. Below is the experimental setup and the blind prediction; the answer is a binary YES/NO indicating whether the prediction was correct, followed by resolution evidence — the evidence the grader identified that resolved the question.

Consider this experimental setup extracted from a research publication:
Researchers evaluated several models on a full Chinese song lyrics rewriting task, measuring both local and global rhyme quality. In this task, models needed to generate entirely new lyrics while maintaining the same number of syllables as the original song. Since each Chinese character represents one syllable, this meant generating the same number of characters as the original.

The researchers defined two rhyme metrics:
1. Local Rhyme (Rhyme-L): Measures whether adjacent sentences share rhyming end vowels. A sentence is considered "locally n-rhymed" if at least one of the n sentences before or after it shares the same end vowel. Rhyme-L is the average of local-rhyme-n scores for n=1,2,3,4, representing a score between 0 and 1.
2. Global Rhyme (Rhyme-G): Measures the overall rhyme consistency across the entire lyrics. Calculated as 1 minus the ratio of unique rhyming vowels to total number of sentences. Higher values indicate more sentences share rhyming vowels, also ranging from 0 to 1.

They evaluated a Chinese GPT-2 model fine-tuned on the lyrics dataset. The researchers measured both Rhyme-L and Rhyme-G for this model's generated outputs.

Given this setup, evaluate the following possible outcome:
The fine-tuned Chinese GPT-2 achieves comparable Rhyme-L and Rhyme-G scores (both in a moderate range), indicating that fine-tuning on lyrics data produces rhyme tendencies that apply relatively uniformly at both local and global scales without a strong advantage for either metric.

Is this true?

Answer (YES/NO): NO